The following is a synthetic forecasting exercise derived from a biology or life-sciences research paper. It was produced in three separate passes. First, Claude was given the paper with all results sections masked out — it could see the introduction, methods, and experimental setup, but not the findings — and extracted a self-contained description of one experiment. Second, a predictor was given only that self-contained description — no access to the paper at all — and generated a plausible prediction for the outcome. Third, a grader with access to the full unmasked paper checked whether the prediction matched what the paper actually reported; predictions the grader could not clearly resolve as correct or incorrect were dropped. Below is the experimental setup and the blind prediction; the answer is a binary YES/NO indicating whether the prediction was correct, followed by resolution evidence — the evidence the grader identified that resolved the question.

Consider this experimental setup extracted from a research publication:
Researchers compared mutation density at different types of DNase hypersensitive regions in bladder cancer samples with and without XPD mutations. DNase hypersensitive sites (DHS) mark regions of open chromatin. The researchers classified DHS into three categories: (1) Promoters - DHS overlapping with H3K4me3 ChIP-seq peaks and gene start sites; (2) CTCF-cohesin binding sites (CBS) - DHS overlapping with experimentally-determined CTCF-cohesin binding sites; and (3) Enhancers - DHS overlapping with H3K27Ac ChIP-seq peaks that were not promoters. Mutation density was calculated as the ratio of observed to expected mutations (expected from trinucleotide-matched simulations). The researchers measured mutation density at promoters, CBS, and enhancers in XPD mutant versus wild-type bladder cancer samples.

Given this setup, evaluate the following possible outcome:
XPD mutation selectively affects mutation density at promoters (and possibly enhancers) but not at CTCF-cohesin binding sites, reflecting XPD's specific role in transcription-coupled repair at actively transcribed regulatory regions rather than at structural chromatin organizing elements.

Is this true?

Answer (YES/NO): NO